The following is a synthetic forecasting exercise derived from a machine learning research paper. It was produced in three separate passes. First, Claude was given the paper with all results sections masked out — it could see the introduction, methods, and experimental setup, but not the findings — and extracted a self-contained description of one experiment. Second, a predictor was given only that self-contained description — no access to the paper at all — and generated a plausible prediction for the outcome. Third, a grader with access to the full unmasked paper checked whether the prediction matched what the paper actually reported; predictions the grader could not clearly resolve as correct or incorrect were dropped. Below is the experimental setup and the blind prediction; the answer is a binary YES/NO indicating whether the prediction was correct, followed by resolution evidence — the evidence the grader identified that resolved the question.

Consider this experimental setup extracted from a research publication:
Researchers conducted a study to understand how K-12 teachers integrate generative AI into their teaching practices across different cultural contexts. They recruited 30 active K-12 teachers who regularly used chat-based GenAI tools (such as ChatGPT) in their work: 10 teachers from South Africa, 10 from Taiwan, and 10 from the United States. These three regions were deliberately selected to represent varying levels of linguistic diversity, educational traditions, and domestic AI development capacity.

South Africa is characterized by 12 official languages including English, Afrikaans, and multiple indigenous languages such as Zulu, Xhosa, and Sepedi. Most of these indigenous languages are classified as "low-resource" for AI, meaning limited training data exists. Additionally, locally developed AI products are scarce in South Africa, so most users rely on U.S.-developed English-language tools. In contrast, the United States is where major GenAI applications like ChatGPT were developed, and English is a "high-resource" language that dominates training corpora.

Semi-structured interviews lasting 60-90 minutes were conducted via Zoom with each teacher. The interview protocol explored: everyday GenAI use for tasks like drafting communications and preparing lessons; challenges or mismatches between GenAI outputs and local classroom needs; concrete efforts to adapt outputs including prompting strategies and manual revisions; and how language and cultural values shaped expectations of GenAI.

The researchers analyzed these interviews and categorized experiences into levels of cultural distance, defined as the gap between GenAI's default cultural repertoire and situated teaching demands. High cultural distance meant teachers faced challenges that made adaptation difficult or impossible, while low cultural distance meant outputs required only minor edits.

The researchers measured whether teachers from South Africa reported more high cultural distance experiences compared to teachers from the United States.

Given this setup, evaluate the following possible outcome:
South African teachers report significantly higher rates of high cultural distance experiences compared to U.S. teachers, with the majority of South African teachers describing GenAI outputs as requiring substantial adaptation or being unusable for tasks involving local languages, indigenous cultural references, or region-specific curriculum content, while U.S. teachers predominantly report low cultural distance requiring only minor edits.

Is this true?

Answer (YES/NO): YES